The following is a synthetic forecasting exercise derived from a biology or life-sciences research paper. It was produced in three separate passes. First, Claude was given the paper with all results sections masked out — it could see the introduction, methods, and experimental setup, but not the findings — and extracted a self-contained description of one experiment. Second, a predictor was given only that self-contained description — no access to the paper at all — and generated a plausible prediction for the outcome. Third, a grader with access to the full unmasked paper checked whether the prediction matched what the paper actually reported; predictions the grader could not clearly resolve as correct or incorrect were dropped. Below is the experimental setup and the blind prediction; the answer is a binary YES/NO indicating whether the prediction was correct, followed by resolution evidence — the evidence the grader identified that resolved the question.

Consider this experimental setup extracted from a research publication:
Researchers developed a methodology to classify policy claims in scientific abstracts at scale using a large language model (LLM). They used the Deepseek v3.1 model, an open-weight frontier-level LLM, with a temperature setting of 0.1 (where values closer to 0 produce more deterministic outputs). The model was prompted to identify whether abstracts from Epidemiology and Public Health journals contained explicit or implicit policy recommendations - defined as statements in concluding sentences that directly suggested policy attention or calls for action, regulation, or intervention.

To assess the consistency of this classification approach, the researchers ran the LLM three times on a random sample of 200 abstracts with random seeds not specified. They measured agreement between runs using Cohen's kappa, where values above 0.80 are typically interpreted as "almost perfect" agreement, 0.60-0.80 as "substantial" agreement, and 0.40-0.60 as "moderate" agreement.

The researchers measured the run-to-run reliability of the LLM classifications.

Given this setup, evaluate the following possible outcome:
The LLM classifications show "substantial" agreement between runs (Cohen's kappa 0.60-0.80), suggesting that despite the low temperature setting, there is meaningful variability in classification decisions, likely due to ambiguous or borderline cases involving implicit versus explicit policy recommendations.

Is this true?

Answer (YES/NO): NO